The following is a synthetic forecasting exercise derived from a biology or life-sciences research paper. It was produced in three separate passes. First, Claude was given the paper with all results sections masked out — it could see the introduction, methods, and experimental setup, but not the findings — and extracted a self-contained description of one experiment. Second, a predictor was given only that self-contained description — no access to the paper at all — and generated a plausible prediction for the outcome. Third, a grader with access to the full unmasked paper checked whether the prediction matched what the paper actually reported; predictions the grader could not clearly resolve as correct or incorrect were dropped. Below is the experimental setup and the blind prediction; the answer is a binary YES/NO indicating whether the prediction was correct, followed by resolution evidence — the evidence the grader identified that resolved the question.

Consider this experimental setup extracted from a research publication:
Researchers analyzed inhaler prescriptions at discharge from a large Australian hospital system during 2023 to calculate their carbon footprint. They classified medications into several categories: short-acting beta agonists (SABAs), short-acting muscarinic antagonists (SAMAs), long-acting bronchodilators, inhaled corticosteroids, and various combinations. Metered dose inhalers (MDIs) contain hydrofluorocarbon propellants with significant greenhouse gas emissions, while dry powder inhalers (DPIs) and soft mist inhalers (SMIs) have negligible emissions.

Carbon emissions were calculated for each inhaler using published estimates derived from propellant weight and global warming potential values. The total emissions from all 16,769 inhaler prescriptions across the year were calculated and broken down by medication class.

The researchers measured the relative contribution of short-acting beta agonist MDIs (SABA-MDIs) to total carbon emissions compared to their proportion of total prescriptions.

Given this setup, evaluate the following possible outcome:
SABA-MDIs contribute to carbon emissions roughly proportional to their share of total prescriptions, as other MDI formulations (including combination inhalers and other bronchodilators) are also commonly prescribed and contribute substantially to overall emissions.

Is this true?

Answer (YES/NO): NO